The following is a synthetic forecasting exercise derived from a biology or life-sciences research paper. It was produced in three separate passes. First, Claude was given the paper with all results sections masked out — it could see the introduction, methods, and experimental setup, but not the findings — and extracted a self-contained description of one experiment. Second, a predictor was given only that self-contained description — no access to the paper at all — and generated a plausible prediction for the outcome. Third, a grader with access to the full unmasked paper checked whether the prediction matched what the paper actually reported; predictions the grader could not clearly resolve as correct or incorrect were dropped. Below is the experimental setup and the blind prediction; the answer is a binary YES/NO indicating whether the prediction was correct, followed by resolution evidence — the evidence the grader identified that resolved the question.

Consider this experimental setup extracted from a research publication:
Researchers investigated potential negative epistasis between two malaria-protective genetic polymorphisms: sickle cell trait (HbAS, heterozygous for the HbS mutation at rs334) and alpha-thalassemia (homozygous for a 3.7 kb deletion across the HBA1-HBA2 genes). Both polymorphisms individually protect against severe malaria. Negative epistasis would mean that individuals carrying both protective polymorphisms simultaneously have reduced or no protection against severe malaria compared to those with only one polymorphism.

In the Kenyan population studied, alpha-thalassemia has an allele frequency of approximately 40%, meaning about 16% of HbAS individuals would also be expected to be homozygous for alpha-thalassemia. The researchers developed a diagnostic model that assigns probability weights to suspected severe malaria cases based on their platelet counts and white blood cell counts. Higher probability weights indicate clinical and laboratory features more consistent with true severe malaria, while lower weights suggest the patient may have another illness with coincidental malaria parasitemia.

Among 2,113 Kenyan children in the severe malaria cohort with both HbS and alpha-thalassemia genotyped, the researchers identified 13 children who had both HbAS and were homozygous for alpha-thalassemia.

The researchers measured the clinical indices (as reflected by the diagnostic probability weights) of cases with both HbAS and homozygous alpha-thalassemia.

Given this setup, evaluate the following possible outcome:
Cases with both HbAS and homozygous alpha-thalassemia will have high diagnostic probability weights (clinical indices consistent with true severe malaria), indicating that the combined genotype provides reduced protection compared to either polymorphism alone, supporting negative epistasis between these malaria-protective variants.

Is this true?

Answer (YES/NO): NO